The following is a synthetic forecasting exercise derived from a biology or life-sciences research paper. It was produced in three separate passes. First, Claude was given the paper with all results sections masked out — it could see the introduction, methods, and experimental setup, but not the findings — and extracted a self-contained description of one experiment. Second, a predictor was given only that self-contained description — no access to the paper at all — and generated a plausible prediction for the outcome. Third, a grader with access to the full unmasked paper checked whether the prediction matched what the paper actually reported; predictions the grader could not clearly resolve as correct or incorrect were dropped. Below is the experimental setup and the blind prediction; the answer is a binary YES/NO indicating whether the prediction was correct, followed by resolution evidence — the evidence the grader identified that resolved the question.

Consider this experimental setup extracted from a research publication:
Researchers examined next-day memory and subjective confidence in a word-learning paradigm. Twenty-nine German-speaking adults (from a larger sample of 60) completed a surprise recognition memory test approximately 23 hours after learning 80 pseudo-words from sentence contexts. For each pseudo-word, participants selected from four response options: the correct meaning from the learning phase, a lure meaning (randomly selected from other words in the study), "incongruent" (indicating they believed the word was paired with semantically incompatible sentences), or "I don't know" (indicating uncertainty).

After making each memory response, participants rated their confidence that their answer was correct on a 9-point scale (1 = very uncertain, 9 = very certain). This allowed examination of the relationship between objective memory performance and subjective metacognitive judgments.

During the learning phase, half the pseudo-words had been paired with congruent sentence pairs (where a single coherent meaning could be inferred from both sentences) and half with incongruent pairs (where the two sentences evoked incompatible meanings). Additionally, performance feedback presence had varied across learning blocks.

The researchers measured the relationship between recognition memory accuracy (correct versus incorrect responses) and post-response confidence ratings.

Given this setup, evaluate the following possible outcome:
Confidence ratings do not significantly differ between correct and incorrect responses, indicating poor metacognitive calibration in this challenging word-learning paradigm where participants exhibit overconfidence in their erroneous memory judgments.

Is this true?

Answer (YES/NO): NO